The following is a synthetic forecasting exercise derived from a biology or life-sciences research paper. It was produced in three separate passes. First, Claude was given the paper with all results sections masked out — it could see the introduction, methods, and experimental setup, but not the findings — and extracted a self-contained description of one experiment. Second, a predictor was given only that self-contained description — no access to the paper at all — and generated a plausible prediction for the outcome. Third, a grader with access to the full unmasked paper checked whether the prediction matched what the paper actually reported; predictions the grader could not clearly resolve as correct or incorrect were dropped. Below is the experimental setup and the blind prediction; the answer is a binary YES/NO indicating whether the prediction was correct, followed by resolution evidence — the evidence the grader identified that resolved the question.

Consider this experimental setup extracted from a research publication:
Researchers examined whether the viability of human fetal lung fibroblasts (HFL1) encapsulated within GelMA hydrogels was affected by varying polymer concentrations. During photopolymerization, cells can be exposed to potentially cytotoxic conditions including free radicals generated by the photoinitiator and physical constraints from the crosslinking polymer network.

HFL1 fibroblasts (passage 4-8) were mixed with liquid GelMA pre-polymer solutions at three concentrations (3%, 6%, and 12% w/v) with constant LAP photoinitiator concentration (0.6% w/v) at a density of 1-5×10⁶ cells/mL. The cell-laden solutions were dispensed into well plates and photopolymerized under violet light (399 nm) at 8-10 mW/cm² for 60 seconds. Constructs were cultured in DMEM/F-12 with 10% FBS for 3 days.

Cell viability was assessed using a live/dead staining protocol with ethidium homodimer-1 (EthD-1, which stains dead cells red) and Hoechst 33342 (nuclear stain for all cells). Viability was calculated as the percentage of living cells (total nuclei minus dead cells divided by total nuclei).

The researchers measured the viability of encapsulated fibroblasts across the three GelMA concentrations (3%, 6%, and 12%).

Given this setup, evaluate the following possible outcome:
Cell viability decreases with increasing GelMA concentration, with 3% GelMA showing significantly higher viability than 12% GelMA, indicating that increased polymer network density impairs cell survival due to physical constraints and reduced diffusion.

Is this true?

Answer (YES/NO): YES